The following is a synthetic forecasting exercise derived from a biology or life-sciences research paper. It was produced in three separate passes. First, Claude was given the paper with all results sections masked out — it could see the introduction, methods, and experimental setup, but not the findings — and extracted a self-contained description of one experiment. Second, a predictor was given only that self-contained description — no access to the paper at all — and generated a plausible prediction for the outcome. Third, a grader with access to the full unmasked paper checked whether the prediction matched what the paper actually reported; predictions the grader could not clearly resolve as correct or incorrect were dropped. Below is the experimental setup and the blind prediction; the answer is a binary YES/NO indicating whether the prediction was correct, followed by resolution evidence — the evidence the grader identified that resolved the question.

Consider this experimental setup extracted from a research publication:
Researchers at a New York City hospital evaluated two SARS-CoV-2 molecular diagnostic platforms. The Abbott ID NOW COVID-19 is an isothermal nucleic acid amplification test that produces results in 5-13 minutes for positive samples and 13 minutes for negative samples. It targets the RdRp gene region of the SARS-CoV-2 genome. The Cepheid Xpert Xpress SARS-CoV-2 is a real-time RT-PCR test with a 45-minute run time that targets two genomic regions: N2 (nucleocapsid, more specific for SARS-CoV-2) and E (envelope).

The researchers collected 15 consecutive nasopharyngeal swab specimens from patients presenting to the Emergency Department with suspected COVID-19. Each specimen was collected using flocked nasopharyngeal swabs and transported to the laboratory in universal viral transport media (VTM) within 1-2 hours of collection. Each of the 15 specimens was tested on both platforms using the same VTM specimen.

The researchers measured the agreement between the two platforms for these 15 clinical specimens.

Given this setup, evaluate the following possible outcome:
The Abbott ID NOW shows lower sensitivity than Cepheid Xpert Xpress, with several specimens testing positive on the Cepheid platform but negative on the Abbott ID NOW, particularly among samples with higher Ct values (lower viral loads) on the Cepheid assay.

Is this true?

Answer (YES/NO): YES